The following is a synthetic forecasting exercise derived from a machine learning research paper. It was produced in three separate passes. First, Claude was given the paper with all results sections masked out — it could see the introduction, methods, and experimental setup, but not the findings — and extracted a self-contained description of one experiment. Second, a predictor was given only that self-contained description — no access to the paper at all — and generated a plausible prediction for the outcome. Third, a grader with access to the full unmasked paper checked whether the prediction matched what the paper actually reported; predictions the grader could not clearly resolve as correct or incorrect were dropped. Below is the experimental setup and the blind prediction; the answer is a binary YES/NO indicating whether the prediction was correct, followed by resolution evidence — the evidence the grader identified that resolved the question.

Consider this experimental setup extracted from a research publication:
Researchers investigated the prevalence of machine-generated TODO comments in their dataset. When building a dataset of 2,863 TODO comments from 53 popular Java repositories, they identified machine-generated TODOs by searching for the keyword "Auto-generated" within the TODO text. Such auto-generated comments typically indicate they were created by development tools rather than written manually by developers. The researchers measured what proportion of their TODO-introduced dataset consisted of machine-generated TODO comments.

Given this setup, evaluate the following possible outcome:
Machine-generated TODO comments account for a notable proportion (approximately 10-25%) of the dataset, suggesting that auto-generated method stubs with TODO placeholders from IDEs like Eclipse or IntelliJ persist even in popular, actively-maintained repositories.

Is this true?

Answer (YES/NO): NO